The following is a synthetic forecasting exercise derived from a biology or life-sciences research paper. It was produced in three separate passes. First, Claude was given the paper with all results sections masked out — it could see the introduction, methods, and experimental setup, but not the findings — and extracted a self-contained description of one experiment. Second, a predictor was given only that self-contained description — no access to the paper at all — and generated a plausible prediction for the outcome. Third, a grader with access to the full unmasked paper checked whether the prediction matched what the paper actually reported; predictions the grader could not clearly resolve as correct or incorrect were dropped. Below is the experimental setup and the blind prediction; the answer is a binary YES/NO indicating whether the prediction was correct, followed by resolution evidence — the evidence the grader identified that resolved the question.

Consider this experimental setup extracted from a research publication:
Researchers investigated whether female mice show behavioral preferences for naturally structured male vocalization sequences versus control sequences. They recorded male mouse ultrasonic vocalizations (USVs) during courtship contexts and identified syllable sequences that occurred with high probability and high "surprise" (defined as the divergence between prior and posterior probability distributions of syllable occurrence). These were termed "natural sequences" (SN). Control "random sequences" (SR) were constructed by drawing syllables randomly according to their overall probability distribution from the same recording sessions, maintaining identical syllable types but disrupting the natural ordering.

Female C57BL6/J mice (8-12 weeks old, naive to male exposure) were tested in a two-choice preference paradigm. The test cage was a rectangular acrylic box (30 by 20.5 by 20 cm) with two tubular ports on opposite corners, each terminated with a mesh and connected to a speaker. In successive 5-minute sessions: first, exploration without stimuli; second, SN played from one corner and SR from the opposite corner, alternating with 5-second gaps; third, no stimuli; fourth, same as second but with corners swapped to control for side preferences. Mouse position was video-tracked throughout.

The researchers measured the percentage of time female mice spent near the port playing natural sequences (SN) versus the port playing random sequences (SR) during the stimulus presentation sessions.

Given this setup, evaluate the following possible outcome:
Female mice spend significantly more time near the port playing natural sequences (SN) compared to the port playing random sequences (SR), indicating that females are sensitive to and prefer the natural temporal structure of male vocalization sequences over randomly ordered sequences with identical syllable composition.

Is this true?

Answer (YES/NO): YES